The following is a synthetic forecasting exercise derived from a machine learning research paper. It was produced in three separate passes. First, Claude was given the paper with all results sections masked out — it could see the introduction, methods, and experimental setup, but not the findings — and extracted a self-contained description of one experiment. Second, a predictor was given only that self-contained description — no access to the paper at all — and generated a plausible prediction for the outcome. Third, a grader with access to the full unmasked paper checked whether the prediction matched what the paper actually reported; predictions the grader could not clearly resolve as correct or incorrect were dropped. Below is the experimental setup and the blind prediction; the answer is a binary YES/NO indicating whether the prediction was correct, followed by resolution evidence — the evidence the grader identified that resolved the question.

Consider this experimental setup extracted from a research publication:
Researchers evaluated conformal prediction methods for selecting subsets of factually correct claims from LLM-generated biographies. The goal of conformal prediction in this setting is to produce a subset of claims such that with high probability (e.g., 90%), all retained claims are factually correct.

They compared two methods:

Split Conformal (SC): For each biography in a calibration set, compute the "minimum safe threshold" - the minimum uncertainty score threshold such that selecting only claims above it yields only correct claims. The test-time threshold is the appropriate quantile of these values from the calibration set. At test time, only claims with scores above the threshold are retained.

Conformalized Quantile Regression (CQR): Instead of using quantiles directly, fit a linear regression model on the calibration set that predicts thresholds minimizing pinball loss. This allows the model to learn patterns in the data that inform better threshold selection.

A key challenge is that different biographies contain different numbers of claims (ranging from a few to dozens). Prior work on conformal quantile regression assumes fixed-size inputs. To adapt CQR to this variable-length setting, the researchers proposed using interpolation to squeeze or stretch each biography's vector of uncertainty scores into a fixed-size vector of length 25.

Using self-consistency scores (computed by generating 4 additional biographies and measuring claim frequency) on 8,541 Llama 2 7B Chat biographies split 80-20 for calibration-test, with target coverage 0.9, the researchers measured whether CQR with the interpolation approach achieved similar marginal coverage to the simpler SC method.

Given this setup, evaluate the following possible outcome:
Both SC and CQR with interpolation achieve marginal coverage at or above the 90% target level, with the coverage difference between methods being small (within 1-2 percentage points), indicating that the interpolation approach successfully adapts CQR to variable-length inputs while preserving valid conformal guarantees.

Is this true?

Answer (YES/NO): YES